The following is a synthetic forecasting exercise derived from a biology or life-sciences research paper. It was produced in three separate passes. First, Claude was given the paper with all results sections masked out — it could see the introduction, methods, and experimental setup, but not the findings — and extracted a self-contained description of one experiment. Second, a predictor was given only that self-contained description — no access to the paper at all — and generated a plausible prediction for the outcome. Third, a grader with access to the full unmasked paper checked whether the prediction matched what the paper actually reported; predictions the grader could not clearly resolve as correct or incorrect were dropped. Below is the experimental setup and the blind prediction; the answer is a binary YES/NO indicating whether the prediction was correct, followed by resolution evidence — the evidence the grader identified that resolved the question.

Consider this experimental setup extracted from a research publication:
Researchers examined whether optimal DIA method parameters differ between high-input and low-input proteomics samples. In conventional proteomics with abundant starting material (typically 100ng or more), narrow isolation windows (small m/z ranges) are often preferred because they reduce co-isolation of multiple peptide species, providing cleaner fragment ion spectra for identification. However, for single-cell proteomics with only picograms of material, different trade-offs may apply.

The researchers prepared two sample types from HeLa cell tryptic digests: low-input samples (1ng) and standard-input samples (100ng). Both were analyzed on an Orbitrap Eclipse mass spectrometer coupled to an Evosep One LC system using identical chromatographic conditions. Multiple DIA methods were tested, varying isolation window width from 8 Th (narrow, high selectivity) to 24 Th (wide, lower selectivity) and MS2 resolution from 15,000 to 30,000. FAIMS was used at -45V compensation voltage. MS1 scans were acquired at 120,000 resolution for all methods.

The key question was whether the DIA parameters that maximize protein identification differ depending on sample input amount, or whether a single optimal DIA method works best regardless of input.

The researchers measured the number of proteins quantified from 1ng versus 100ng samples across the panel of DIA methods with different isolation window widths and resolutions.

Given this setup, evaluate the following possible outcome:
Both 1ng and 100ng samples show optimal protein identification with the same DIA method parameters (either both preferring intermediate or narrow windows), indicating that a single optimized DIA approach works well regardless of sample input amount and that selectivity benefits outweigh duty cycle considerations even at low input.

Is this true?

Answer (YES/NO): NO